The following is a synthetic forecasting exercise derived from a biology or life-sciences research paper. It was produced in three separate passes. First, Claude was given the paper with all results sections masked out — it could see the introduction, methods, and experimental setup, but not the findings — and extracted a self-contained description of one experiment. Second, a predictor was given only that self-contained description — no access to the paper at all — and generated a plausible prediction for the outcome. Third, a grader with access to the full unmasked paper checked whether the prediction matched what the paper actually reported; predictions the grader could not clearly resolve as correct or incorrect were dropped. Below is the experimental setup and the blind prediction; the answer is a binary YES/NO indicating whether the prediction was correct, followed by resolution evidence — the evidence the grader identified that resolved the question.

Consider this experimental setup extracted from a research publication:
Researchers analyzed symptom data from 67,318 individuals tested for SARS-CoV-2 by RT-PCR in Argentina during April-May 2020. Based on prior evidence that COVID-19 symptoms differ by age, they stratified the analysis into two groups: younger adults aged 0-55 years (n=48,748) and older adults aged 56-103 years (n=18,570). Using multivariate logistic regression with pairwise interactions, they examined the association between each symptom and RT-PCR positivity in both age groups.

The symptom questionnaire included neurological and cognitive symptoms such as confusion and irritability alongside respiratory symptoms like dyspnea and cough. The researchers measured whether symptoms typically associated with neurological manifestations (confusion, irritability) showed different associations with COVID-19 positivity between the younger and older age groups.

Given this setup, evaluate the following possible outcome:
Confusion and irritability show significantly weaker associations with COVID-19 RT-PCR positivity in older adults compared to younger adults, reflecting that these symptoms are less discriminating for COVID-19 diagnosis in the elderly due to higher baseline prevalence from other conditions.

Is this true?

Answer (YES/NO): NO